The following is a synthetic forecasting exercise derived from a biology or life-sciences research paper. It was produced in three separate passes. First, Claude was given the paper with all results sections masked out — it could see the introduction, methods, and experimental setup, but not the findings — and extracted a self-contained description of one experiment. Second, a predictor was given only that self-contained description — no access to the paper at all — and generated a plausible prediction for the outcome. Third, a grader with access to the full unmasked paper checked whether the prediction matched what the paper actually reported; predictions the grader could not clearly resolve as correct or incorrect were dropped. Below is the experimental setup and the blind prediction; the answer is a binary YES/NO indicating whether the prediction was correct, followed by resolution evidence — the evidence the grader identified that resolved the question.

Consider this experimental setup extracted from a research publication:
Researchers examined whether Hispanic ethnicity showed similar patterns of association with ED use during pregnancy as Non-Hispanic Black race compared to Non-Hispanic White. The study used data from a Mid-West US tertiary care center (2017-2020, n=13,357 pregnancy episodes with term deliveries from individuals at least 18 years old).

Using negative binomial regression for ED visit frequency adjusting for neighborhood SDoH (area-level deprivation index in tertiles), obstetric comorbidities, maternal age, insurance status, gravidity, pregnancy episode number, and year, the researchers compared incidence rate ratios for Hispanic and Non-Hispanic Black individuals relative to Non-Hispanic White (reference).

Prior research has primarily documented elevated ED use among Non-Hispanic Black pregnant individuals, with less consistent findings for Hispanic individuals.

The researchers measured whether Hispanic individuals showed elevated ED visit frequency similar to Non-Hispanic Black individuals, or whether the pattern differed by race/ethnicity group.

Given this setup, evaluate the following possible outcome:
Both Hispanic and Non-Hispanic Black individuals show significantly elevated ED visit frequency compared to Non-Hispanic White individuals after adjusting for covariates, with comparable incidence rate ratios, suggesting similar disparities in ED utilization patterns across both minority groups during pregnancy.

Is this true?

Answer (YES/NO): NO